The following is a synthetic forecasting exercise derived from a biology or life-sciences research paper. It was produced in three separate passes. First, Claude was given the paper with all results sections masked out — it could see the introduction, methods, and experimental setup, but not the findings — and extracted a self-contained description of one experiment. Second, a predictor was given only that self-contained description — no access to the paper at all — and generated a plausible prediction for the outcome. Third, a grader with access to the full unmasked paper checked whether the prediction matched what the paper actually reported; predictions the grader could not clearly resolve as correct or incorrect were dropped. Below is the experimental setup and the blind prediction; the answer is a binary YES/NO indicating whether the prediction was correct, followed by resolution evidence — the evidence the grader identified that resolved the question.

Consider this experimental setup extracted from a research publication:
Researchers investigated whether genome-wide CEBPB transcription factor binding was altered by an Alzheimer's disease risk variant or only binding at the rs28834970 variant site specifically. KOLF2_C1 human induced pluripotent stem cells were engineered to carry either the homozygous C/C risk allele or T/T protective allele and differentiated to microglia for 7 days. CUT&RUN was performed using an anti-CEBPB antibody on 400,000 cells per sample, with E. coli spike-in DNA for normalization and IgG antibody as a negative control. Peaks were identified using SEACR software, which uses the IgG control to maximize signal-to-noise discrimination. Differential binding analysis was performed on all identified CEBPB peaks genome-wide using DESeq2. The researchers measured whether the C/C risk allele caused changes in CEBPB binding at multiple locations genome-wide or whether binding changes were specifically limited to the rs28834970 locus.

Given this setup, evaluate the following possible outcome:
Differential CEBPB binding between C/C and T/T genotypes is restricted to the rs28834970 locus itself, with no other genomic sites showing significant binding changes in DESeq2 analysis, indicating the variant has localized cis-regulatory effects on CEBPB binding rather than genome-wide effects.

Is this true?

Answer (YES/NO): YES